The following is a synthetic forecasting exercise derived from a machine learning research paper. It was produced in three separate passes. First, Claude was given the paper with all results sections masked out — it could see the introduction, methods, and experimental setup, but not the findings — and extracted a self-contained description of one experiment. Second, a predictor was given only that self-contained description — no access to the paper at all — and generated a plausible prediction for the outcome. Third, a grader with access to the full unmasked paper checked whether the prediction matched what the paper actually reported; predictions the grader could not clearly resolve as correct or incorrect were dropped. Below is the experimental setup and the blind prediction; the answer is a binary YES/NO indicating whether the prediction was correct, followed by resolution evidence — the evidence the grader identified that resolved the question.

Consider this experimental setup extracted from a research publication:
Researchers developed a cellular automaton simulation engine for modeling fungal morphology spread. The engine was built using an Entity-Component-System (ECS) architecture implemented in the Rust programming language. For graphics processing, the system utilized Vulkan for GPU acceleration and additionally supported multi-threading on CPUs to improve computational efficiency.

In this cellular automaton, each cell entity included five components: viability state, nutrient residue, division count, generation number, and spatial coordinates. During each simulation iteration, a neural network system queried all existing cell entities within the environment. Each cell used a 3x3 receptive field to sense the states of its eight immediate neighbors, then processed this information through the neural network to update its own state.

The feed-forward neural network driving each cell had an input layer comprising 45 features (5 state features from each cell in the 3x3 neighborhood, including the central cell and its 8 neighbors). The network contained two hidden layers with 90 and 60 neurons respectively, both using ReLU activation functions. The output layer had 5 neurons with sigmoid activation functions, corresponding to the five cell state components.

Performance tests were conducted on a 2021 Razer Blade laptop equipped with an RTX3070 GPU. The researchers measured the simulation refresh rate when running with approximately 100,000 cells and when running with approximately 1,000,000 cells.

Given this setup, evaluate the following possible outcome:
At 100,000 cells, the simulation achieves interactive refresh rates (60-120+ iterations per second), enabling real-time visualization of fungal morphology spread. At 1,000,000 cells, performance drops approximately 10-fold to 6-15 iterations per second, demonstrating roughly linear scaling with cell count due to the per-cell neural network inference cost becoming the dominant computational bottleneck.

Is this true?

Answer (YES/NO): NO